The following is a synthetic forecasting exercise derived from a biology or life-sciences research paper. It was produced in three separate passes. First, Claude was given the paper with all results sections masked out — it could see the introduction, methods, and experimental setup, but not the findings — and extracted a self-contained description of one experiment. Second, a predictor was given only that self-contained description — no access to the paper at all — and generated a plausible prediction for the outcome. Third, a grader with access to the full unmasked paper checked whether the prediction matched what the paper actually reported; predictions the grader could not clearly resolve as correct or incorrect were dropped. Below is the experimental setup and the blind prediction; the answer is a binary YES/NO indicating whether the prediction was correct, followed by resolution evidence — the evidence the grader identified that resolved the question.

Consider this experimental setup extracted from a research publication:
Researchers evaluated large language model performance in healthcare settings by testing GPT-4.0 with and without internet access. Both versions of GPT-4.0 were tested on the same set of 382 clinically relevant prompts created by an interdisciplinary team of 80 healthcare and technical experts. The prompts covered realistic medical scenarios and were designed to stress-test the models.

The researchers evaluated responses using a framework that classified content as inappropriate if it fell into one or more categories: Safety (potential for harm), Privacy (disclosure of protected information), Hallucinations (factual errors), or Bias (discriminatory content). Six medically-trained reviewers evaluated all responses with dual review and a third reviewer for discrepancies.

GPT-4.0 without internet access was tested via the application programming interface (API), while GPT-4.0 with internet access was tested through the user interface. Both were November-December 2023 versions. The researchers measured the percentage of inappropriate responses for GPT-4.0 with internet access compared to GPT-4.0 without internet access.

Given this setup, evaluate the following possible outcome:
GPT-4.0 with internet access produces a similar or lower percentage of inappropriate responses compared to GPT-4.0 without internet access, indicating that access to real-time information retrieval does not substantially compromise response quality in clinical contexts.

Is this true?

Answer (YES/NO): YES